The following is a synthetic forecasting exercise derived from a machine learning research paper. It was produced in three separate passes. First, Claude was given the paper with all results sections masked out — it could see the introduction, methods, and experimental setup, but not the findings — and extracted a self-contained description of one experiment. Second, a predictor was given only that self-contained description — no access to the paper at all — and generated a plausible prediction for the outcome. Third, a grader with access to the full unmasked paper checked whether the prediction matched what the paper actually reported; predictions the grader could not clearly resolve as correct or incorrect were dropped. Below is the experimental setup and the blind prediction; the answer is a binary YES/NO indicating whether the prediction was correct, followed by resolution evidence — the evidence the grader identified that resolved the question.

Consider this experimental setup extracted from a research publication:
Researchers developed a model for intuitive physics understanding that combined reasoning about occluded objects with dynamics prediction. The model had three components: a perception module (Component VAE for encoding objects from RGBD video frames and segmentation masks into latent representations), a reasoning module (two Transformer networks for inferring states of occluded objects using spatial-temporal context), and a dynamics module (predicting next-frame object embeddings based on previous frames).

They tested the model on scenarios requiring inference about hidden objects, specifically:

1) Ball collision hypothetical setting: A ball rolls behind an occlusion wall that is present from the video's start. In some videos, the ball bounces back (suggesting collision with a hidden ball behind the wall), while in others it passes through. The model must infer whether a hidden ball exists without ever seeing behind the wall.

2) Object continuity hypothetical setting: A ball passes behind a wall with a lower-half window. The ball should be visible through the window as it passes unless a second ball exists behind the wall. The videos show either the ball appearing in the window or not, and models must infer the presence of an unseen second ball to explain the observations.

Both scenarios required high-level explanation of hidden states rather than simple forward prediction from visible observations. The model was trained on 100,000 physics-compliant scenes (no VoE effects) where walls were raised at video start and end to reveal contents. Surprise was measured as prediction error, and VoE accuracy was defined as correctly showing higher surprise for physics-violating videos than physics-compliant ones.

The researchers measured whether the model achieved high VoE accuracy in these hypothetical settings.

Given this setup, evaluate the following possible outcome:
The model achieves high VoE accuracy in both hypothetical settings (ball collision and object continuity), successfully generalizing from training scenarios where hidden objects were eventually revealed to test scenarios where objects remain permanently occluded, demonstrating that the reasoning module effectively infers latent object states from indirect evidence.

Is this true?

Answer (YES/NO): NO